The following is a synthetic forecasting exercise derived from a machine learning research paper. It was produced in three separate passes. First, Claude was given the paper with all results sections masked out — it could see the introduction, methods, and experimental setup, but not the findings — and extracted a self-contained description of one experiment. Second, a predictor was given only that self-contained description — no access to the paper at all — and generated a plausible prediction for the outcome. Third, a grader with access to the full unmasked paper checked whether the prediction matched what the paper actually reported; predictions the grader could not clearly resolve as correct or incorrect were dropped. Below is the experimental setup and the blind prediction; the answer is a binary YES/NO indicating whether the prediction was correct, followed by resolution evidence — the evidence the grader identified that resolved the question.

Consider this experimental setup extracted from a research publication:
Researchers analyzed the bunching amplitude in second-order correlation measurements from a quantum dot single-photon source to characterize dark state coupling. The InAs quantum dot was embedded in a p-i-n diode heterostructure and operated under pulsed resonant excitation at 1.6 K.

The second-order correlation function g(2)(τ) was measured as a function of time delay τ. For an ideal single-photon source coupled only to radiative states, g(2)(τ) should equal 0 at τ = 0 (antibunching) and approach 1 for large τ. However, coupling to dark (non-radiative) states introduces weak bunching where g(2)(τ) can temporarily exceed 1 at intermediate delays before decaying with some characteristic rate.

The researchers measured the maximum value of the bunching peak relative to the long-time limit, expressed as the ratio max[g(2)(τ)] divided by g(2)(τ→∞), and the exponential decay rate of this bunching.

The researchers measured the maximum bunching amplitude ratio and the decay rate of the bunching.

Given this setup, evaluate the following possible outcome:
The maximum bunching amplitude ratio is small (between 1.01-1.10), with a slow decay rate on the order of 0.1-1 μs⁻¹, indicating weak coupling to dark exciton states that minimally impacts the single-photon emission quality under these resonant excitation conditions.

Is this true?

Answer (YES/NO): YES